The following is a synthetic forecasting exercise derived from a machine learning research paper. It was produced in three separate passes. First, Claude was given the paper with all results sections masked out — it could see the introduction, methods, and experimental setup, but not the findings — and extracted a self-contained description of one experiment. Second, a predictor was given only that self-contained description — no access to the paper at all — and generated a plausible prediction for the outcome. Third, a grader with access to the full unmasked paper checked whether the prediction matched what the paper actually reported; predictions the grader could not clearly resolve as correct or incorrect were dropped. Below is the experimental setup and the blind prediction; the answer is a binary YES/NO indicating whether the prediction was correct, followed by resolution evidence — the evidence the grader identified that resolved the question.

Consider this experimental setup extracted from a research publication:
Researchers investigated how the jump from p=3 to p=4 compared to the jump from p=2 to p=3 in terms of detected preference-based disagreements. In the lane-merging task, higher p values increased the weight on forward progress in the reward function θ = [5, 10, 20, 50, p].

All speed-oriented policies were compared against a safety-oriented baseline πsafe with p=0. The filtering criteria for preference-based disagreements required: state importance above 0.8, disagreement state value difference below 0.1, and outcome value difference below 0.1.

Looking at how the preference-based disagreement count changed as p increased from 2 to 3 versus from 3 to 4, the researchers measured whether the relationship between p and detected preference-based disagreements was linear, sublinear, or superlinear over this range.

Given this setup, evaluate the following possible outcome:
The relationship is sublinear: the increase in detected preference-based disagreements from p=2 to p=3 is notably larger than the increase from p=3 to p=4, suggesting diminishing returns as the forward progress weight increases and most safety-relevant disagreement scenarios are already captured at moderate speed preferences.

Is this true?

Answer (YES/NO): NO